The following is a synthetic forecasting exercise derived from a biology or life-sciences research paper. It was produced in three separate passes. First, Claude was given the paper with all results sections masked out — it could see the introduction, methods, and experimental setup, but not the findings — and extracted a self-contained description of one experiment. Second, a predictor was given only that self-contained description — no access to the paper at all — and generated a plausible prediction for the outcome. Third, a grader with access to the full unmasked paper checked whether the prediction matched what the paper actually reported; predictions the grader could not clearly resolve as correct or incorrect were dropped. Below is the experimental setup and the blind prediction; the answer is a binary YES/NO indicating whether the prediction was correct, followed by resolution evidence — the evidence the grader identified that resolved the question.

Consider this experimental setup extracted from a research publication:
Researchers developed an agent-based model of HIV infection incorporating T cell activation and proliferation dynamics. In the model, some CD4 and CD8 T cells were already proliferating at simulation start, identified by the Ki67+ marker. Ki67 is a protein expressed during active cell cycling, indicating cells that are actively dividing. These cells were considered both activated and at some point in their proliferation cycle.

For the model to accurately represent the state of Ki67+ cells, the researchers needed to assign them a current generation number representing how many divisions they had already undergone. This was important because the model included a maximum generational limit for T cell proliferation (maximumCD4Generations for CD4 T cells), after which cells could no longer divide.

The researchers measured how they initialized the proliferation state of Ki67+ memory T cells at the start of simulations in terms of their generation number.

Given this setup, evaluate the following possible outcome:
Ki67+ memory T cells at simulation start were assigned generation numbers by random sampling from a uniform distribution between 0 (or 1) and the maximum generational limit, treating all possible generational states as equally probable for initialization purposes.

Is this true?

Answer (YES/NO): YES